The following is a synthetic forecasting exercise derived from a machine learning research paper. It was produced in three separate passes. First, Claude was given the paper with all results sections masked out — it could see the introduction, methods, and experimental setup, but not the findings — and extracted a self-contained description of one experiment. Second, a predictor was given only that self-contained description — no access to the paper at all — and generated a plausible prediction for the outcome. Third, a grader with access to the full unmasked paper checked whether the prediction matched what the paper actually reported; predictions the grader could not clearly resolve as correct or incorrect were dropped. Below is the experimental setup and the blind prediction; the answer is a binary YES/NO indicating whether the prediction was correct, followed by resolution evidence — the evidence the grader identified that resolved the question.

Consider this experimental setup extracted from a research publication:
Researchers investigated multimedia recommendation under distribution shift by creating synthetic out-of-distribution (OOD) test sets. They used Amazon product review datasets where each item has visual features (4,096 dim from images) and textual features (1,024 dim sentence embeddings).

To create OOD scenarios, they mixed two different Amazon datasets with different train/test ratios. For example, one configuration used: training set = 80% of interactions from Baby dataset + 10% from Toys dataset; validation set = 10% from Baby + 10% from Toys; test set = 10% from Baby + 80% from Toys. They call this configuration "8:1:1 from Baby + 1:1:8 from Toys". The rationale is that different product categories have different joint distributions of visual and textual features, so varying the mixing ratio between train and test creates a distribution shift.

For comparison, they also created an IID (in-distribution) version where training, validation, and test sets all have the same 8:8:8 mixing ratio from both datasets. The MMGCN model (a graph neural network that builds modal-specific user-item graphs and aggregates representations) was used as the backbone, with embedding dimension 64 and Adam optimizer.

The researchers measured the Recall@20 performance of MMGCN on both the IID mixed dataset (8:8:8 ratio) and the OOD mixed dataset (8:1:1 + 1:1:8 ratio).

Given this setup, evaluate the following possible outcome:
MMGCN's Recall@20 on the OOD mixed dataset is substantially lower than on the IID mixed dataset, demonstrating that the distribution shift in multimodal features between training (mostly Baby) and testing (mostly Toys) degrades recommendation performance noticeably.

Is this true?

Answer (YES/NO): YES